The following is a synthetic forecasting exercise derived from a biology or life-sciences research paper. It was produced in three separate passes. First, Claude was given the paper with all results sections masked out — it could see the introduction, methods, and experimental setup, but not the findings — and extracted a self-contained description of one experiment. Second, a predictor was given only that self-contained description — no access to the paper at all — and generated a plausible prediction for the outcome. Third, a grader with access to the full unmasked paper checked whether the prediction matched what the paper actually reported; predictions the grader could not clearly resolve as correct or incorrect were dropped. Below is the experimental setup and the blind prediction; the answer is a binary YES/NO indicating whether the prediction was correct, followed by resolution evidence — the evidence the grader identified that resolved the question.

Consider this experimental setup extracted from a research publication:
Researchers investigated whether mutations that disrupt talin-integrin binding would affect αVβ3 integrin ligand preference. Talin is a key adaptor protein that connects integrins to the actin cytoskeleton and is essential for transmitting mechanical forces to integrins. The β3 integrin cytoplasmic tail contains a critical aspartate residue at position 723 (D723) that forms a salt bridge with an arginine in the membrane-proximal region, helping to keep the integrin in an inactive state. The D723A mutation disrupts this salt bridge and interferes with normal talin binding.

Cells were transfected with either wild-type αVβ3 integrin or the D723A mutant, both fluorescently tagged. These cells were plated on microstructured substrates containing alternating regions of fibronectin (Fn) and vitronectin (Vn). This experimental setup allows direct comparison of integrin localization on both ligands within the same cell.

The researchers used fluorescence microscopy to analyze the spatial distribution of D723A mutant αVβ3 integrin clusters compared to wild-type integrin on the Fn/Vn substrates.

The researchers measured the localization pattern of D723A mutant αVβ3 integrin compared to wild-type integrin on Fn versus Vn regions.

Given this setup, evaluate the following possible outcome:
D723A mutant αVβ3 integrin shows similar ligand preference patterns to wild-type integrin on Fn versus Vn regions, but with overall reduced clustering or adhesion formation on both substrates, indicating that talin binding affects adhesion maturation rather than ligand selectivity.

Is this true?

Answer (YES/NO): NO